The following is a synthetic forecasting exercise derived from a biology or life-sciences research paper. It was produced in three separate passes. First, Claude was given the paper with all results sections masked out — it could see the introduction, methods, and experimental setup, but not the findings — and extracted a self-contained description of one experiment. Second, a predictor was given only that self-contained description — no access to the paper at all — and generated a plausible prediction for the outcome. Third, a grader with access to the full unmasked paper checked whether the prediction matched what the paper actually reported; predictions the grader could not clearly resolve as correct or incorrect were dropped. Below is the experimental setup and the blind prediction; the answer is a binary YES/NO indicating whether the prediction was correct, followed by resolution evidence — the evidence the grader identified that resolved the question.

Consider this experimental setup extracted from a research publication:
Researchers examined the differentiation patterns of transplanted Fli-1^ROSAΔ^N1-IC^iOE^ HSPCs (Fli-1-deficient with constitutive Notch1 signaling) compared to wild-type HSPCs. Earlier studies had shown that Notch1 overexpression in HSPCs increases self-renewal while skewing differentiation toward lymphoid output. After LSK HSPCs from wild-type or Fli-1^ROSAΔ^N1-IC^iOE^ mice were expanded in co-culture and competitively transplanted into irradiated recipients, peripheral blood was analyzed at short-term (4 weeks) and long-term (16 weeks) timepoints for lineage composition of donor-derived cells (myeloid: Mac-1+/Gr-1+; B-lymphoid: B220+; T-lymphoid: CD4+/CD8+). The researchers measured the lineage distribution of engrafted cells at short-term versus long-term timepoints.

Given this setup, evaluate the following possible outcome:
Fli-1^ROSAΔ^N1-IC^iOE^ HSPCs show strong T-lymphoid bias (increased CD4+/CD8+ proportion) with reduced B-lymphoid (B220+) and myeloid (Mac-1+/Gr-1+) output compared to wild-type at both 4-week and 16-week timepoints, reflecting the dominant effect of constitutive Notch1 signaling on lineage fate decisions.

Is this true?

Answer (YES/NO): NO